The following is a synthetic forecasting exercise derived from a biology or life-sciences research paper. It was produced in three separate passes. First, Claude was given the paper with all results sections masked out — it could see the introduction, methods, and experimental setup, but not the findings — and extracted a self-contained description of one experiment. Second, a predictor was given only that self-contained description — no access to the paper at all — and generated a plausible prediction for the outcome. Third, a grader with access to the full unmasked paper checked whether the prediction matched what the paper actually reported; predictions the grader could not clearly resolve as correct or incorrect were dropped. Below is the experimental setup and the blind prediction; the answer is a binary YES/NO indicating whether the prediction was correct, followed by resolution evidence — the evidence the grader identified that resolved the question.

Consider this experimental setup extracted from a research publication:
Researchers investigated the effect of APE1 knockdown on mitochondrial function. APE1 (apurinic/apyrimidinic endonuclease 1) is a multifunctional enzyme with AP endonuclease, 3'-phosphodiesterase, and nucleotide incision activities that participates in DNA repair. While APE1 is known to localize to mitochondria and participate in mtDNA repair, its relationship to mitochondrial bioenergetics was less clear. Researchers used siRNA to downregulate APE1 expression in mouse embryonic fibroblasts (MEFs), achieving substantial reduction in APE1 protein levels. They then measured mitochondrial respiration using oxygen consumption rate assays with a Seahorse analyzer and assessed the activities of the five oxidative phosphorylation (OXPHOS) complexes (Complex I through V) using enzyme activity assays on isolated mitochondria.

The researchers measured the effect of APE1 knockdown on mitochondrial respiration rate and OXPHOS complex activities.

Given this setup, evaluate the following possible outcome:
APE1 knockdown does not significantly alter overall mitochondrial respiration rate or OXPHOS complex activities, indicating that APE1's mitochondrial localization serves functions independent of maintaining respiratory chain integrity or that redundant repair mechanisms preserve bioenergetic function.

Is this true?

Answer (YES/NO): NO